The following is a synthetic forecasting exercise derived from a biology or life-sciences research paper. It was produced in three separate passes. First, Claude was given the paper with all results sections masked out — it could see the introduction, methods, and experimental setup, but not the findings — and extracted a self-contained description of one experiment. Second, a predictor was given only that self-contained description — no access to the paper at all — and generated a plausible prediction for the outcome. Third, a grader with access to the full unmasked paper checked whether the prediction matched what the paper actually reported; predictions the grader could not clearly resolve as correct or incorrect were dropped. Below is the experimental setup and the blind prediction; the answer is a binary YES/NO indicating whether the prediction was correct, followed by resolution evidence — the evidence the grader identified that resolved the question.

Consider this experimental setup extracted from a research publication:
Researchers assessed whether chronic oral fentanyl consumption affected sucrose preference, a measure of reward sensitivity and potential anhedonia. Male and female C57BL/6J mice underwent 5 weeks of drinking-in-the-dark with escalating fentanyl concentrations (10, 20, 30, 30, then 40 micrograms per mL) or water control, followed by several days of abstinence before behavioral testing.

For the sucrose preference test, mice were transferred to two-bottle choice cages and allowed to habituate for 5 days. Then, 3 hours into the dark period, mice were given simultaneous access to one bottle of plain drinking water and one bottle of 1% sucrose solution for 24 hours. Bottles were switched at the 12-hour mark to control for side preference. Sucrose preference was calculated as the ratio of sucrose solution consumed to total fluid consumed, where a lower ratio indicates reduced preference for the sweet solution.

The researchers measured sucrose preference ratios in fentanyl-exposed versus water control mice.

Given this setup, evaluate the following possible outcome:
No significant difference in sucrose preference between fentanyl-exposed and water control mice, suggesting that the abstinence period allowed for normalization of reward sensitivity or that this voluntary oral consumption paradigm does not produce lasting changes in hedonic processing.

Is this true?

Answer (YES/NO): NO